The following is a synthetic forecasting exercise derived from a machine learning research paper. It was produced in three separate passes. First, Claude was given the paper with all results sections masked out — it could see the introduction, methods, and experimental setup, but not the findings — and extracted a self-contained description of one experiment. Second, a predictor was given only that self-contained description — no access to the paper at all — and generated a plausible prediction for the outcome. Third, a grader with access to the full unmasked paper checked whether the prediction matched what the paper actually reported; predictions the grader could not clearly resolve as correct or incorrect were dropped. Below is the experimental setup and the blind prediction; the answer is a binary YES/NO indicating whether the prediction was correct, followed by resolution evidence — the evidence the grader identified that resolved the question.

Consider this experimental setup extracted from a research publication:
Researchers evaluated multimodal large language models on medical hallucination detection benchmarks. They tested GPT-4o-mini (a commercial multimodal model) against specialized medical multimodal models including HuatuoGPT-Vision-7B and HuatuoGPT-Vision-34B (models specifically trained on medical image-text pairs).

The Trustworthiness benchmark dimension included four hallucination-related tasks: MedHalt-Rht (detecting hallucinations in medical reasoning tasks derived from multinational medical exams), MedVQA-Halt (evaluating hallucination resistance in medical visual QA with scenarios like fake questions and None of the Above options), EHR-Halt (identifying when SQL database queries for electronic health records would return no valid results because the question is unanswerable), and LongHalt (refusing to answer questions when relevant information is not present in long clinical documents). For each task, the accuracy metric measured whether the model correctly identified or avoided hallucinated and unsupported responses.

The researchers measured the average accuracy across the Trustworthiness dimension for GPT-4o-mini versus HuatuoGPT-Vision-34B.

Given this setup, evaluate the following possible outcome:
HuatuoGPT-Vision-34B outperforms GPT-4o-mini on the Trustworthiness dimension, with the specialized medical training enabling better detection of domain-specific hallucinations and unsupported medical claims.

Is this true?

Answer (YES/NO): NO